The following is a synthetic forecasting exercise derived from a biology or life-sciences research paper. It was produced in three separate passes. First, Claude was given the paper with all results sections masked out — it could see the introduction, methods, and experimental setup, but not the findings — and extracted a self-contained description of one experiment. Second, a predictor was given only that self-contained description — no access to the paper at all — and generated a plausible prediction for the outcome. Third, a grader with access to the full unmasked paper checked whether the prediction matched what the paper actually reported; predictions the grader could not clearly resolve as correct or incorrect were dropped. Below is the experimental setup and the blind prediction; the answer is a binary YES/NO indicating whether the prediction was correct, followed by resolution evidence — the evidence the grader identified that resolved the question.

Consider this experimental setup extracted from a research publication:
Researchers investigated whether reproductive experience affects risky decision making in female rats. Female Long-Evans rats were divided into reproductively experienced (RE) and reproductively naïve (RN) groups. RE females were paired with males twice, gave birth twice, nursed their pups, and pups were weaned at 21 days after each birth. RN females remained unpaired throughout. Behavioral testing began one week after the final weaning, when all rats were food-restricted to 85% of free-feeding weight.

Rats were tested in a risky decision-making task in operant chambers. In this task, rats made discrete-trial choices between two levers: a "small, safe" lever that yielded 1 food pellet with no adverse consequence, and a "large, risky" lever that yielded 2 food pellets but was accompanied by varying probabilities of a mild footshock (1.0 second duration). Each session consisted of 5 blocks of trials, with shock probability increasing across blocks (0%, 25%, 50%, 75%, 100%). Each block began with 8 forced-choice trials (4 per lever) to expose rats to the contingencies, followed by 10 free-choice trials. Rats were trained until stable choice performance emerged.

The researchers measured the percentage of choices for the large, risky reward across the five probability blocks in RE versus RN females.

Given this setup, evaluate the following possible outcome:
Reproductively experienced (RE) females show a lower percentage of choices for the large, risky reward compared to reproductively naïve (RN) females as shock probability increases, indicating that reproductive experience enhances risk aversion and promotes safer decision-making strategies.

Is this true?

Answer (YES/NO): NO